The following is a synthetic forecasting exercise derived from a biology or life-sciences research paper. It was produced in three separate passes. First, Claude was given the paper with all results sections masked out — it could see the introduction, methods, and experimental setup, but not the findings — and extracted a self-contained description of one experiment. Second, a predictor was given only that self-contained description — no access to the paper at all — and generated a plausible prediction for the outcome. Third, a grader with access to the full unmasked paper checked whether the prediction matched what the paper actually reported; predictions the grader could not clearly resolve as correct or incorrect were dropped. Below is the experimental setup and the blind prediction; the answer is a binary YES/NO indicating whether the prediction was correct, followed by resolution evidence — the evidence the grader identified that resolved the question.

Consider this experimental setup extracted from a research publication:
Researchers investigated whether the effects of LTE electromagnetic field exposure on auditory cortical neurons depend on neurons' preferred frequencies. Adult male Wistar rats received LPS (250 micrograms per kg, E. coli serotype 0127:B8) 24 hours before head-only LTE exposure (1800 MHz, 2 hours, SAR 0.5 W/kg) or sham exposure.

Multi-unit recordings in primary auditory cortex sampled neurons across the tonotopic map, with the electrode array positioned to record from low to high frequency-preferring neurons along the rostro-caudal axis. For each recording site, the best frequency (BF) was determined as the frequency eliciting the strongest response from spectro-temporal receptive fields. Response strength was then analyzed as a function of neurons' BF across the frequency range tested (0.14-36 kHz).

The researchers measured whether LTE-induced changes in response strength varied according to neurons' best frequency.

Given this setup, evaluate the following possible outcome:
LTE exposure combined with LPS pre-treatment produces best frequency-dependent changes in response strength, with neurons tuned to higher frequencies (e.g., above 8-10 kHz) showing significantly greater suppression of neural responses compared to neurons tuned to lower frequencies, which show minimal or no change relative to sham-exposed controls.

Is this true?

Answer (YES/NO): NO